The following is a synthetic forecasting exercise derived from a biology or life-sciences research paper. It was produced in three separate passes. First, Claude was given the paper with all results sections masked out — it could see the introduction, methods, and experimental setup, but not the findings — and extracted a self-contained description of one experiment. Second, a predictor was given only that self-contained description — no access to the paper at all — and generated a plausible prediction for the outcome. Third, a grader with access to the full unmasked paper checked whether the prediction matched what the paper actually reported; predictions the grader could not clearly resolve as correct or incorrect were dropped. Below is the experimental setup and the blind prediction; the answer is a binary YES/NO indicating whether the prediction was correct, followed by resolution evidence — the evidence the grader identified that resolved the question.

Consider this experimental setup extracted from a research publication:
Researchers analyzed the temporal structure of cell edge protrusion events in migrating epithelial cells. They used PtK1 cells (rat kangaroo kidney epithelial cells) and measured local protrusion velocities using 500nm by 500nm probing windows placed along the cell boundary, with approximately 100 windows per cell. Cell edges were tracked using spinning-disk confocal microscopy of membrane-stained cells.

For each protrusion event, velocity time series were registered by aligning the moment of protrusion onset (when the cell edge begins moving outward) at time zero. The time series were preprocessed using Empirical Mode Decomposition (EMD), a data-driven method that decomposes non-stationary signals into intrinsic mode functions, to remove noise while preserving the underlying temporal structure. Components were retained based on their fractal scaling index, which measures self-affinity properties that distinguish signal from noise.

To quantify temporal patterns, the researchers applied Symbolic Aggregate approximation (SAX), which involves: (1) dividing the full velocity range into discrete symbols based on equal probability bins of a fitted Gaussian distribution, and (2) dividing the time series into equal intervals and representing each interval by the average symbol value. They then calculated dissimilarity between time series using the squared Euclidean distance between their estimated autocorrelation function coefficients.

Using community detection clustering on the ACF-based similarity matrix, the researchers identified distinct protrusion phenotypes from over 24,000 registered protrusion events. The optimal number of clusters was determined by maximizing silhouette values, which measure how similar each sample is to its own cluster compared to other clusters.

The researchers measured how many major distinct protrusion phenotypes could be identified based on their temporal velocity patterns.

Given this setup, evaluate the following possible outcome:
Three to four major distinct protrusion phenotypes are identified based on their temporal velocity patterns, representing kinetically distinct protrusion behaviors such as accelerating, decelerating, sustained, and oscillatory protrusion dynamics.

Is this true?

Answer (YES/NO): NO